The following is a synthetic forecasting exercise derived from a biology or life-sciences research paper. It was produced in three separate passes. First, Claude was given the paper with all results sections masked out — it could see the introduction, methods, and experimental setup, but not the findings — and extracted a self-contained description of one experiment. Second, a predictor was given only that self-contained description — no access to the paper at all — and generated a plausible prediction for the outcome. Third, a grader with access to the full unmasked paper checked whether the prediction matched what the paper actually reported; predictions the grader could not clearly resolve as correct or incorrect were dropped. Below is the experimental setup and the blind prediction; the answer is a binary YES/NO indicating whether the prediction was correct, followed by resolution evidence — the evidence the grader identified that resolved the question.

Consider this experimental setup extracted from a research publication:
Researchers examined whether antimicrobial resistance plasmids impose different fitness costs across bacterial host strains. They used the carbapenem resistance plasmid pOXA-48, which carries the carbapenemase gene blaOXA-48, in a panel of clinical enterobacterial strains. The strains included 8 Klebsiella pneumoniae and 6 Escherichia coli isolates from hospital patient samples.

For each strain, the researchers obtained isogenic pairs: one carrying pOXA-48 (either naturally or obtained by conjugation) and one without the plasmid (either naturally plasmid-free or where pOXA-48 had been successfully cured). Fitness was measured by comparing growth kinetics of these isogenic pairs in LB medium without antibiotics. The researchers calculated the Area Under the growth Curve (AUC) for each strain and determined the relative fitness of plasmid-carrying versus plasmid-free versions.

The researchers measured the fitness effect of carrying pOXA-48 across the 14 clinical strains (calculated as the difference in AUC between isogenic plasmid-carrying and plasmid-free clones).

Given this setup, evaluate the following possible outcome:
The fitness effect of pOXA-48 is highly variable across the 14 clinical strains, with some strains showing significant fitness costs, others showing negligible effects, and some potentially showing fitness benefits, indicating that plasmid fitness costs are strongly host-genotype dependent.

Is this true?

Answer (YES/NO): YES